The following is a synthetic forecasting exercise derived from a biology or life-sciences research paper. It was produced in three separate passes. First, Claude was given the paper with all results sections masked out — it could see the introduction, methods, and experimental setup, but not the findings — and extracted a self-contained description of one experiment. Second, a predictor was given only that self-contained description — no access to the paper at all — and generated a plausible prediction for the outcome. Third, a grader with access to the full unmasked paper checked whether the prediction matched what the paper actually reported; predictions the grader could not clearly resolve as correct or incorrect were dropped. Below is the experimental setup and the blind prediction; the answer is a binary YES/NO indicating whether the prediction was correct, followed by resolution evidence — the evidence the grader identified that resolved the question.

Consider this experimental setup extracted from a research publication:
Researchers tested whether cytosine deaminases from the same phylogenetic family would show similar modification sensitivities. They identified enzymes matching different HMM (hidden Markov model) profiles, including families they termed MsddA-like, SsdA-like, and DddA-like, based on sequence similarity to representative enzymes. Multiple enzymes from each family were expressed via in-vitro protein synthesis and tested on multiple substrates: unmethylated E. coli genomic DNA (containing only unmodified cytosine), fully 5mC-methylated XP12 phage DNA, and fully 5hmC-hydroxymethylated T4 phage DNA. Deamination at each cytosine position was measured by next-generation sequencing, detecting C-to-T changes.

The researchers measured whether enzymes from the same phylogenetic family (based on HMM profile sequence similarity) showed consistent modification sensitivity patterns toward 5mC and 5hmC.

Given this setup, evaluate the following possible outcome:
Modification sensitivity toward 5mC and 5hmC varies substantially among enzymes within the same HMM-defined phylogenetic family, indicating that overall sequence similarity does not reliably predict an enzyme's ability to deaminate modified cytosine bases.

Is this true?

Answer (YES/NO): YES